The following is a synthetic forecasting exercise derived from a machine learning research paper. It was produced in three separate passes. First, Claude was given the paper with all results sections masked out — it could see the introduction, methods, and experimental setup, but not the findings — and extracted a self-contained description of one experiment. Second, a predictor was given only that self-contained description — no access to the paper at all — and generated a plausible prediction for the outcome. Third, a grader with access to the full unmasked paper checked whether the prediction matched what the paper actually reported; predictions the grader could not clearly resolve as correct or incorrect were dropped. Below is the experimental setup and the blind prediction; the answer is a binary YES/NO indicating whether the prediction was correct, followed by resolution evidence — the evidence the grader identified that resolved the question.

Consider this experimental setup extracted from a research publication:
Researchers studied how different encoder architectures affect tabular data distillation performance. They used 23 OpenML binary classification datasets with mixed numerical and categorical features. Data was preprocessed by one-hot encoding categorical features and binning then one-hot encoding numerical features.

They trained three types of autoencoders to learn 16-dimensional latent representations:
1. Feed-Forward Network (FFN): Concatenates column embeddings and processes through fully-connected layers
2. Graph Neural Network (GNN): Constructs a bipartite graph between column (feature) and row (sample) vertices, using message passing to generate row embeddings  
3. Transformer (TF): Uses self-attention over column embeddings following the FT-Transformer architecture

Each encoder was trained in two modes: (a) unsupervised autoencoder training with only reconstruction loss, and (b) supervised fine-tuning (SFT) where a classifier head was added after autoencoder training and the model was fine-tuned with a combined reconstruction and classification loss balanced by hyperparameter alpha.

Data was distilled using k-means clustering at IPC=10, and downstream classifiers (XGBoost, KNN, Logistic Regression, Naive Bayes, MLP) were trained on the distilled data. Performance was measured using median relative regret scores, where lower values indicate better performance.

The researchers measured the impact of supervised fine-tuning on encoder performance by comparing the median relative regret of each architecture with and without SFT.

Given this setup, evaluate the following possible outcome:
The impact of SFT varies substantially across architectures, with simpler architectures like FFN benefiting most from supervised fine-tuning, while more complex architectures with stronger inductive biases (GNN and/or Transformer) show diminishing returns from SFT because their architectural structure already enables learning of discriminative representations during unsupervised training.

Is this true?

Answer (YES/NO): NO